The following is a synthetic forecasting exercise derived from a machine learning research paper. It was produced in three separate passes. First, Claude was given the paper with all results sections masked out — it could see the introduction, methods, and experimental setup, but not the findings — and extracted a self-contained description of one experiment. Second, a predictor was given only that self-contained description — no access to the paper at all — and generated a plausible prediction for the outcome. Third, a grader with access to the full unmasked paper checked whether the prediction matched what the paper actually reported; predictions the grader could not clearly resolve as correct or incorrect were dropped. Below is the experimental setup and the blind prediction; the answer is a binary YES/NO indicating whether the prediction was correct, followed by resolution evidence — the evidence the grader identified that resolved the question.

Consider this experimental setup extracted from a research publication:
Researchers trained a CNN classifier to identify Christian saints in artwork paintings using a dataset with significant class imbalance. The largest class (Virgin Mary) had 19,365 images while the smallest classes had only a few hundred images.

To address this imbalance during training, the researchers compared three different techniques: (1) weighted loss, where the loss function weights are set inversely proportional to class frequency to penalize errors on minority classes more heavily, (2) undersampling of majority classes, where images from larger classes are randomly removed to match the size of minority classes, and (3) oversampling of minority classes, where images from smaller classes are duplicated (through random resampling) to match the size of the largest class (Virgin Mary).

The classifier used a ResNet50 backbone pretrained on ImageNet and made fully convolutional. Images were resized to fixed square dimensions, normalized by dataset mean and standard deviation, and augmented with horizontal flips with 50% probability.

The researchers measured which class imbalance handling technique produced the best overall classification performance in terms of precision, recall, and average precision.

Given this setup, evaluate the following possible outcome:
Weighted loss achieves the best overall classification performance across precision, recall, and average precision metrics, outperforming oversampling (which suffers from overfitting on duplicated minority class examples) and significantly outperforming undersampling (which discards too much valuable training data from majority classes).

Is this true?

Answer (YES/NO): NO